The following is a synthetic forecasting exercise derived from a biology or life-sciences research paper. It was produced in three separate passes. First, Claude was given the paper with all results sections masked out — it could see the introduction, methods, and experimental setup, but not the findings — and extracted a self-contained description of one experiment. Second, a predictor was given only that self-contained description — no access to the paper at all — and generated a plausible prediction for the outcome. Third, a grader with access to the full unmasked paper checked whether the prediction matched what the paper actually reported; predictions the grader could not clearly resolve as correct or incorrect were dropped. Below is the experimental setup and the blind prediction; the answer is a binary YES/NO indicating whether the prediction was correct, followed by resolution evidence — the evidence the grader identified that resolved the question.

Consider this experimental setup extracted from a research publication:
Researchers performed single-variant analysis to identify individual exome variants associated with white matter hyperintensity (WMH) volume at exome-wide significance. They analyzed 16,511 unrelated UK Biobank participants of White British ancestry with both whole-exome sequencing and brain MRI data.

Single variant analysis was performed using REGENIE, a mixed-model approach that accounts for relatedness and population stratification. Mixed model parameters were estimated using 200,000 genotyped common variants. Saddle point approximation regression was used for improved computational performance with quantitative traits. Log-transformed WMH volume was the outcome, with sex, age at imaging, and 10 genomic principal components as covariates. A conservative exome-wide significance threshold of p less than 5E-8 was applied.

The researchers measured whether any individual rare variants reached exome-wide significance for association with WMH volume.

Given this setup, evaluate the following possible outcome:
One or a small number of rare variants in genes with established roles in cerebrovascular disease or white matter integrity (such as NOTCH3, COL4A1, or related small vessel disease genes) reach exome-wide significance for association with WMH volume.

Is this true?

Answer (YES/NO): NO